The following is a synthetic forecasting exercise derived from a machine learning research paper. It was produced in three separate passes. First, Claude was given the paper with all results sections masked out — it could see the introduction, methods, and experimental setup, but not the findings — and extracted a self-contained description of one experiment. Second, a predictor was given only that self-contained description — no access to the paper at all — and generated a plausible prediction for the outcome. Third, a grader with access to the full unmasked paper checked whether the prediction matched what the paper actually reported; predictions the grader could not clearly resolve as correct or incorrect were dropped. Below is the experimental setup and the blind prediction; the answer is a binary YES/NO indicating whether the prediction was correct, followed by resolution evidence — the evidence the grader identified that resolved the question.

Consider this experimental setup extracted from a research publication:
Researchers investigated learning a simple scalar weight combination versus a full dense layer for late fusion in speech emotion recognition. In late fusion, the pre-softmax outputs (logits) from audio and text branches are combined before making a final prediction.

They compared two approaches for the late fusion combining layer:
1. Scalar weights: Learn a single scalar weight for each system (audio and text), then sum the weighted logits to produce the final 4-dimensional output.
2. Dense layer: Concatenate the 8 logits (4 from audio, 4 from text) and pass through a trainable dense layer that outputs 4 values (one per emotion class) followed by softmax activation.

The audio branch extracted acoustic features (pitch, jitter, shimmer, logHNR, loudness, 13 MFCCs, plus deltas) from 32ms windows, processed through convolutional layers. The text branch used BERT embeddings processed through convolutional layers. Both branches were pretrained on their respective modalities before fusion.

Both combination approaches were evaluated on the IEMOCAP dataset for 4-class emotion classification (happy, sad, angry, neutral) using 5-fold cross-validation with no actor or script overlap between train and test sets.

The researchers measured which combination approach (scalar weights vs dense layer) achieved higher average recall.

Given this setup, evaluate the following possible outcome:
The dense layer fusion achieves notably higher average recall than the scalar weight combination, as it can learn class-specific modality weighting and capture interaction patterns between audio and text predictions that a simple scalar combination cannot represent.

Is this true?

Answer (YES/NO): NO